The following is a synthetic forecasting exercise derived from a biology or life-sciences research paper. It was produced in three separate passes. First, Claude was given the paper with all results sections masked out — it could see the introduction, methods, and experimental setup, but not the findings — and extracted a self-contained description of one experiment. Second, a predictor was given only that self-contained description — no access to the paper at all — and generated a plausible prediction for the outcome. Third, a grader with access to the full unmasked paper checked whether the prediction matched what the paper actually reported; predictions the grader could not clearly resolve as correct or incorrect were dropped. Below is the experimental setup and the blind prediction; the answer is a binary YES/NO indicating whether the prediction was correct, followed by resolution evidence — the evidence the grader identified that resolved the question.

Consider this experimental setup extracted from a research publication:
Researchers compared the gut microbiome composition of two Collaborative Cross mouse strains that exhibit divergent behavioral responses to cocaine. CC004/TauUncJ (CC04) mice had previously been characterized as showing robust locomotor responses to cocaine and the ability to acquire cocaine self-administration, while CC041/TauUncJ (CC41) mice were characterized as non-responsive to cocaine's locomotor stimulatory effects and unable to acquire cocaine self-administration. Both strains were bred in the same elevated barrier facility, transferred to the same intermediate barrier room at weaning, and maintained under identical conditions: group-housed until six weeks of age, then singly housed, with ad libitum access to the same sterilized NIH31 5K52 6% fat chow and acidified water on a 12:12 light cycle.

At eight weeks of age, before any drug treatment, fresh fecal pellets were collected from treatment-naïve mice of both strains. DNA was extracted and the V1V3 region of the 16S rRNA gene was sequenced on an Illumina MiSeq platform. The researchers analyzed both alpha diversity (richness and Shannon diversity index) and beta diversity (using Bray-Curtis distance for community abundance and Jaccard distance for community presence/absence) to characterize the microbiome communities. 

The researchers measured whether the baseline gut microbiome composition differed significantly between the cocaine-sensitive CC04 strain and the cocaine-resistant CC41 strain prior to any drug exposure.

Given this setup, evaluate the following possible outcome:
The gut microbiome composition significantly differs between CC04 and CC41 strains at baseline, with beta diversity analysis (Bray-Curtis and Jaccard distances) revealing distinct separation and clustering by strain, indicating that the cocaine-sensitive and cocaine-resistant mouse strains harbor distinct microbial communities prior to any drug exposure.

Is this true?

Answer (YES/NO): YES